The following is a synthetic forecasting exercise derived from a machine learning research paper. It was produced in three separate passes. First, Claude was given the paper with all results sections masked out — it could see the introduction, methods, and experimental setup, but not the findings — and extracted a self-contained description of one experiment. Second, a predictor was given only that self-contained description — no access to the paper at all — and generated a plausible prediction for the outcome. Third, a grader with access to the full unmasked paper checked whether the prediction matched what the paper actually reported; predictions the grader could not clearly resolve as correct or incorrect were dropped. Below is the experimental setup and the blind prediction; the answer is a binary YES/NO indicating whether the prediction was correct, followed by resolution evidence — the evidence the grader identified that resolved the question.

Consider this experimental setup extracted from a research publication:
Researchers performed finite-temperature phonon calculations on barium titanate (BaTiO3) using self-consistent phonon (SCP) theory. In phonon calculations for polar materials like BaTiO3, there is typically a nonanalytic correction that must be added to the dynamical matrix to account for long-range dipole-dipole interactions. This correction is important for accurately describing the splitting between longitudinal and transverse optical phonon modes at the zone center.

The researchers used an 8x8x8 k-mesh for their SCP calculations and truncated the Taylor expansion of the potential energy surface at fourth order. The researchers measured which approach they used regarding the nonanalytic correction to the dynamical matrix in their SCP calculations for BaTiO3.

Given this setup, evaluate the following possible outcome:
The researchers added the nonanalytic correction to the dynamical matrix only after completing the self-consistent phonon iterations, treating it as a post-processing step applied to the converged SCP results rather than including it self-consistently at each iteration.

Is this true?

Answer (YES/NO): NO